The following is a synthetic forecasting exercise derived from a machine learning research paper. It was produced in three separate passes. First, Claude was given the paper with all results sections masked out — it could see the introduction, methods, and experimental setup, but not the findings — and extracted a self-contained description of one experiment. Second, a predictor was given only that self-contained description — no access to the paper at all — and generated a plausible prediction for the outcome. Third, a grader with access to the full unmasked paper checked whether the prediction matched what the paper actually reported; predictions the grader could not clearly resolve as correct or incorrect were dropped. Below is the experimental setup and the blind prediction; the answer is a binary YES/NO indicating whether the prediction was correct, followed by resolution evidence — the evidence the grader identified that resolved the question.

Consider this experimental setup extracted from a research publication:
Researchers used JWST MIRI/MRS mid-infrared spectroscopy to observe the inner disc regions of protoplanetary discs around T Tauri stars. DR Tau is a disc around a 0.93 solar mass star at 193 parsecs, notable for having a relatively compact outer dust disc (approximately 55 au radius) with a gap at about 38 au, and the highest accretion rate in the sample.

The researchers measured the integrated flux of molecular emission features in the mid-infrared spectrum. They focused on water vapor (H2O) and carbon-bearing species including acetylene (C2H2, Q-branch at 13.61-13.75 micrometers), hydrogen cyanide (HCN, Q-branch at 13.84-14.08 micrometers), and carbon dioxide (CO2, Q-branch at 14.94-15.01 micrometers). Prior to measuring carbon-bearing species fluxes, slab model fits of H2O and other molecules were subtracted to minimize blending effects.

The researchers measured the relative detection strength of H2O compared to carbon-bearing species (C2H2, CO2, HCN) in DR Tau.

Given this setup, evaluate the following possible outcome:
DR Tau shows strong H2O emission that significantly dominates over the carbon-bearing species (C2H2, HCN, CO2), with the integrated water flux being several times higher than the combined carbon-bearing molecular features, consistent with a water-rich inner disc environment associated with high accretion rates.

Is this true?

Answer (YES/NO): YES